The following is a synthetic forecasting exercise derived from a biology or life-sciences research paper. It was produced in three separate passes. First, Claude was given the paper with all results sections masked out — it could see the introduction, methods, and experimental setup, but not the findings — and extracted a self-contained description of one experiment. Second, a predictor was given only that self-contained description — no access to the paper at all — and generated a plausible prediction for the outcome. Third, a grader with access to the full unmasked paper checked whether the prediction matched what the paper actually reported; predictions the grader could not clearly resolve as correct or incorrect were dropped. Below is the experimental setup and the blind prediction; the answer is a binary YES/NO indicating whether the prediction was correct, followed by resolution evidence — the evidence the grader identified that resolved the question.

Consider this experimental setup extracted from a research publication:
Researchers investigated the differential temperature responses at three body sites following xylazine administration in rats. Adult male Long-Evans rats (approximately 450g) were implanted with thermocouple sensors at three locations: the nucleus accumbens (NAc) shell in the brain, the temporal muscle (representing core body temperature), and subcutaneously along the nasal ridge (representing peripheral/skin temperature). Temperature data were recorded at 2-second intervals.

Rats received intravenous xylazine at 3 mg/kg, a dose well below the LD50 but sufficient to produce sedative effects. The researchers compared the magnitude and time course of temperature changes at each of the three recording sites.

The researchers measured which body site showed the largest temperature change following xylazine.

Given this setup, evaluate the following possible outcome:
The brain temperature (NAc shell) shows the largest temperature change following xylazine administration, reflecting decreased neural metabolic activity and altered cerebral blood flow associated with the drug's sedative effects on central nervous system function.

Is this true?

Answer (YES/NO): NO